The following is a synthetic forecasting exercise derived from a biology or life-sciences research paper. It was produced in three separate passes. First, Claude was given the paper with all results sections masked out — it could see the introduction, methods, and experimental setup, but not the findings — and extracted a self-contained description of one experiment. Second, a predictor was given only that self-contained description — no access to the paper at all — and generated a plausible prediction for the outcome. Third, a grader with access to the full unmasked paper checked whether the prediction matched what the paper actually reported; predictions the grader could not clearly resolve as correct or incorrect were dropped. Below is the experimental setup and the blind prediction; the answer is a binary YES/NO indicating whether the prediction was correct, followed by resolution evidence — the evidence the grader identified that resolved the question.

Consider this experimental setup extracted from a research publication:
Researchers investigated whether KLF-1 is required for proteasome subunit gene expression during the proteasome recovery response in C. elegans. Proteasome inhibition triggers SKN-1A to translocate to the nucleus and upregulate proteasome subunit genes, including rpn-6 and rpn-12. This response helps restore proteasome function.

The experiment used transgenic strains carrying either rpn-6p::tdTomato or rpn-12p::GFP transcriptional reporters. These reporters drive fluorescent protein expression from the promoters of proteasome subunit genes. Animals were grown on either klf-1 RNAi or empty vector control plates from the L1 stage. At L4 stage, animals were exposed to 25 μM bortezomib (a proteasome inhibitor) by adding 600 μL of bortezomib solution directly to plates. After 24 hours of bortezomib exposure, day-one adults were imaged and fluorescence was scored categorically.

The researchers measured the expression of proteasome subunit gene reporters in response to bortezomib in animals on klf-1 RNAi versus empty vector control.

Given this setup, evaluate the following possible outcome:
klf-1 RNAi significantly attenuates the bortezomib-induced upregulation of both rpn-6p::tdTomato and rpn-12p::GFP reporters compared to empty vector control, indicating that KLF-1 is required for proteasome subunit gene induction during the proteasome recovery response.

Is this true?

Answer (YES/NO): NO